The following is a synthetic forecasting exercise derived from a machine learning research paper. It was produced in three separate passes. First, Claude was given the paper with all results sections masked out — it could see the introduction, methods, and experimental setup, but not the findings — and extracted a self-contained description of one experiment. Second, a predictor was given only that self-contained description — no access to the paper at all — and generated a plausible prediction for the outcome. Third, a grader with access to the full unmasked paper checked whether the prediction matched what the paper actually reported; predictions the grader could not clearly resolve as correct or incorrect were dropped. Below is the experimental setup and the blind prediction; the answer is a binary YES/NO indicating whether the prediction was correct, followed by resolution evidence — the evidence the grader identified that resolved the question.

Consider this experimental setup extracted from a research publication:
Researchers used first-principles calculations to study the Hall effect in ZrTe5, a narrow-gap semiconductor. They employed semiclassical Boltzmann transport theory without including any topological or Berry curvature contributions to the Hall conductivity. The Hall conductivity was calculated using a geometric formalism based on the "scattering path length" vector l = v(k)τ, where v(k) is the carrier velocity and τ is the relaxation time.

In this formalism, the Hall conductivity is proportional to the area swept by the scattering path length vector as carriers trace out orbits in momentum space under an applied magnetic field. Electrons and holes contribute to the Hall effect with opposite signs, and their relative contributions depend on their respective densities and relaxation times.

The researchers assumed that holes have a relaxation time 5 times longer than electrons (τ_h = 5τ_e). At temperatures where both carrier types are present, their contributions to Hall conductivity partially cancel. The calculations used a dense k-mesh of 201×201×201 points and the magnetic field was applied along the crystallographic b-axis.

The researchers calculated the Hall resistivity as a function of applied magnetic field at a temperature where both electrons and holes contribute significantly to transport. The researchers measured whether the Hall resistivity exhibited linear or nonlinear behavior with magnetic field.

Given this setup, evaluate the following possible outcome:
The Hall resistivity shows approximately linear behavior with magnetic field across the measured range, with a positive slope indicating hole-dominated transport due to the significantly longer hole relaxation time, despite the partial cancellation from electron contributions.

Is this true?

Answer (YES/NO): NO